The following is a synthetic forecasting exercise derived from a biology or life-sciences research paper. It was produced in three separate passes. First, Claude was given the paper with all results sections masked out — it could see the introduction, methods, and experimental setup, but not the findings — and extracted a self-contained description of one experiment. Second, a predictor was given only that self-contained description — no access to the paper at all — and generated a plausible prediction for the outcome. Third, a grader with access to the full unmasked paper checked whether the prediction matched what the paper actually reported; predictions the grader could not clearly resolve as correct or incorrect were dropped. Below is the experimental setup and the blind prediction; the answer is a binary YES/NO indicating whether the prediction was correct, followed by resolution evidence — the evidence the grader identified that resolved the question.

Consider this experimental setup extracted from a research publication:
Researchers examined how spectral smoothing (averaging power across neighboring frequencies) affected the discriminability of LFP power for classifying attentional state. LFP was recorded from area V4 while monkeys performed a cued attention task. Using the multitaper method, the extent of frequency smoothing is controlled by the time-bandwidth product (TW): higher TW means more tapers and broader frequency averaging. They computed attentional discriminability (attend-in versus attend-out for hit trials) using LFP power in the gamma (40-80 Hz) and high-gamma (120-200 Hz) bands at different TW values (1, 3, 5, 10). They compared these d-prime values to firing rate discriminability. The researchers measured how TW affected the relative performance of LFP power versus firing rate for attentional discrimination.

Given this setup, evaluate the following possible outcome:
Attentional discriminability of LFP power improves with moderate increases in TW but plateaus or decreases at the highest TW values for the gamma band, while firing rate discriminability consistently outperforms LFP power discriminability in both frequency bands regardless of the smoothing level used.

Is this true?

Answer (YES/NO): NO